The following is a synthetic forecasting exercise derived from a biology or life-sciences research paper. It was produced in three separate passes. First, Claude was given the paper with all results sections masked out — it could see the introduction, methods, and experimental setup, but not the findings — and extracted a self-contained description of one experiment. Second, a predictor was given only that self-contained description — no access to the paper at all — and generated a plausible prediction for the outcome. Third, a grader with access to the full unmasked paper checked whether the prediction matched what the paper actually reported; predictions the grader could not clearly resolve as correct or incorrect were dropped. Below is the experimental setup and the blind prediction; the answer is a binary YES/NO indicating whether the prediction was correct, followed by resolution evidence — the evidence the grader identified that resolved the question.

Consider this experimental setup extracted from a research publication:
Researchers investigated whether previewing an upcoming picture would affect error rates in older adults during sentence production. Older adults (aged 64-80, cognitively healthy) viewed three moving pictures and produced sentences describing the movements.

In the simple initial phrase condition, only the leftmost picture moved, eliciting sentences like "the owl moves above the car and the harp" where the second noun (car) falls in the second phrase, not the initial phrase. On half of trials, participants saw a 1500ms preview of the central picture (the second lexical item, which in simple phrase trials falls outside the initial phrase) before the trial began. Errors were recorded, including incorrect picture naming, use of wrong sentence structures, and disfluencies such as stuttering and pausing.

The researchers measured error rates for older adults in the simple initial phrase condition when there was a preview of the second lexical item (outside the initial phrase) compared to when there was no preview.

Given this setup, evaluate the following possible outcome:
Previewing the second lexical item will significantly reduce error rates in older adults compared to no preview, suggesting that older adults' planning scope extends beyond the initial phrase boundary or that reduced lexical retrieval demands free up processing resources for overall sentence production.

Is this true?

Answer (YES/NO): NO